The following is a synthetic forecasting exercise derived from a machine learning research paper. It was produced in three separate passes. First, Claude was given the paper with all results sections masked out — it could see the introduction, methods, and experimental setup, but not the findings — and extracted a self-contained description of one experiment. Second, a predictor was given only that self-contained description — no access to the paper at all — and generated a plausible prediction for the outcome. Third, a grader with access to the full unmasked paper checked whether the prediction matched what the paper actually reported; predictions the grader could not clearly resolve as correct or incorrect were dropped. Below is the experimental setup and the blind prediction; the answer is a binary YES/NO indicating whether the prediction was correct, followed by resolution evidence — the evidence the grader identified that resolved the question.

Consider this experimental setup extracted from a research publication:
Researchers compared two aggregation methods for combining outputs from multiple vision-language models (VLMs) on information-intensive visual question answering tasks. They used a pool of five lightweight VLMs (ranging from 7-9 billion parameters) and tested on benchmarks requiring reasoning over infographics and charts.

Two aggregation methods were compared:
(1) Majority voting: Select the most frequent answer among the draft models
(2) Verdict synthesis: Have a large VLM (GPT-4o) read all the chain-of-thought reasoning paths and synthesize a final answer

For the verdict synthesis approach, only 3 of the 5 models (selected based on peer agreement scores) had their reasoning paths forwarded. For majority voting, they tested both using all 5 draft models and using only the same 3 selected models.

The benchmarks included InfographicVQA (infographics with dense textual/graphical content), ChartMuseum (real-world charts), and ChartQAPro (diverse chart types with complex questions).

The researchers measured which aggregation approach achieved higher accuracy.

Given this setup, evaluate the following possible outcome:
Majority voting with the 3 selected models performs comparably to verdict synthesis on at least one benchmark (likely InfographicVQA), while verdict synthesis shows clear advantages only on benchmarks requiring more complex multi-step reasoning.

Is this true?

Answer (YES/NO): NO